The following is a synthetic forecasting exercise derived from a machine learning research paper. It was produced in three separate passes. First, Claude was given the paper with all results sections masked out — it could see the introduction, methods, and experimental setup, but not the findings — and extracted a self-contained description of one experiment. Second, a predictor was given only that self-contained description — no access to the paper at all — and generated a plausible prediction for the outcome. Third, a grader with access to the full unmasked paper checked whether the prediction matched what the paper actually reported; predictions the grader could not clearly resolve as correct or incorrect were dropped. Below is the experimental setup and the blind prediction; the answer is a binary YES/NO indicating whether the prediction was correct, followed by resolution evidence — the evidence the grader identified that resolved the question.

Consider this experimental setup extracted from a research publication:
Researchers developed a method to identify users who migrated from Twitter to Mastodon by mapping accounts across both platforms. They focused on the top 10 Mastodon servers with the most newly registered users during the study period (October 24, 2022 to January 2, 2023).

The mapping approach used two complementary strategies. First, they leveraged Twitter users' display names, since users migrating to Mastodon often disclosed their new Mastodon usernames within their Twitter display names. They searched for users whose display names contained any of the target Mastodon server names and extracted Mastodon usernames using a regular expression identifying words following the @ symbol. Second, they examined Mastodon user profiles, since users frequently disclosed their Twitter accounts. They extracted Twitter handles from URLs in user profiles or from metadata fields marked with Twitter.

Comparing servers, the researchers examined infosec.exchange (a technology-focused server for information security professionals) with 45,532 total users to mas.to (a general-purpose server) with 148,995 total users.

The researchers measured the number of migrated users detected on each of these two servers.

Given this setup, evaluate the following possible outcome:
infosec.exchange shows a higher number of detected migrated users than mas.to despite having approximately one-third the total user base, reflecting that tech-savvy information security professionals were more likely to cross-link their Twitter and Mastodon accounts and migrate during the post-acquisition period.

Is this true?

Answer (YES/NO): NO